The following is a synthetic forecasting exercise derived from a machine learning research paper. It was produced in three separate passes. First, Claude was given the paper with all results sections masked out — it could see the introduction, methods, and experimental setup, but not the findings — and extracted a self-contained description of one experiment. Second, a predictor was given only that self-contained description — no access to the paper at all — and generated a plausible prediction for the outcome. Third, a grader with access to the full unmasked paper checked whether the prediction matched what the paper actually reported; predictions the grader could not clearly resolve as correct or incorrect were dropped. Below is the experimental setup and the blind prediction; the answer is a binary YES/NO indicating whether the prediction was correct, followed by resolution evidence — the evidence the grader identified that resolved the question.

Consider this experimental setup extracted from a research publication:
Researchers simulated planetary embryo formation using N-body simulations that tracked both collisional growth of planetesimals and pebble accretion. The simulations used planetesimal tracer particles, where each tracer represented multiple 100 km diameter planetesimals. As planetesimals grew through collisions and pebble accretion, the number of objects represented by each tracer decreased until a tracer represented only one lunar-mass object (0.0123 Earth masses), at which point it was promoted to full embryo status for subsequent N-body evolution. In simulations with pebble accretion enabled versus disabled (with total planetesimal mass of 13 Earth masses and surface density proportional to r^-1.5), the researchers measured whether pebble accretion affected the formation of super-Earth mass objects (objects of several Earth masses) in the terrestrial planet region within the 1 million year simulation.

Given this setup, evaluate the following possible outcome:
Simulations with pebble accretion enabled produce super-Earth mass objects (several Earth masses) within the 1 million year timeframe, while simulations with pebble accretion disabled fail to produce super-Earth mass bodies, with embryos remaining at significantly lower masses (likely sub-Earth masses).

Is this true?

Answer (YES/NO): YES